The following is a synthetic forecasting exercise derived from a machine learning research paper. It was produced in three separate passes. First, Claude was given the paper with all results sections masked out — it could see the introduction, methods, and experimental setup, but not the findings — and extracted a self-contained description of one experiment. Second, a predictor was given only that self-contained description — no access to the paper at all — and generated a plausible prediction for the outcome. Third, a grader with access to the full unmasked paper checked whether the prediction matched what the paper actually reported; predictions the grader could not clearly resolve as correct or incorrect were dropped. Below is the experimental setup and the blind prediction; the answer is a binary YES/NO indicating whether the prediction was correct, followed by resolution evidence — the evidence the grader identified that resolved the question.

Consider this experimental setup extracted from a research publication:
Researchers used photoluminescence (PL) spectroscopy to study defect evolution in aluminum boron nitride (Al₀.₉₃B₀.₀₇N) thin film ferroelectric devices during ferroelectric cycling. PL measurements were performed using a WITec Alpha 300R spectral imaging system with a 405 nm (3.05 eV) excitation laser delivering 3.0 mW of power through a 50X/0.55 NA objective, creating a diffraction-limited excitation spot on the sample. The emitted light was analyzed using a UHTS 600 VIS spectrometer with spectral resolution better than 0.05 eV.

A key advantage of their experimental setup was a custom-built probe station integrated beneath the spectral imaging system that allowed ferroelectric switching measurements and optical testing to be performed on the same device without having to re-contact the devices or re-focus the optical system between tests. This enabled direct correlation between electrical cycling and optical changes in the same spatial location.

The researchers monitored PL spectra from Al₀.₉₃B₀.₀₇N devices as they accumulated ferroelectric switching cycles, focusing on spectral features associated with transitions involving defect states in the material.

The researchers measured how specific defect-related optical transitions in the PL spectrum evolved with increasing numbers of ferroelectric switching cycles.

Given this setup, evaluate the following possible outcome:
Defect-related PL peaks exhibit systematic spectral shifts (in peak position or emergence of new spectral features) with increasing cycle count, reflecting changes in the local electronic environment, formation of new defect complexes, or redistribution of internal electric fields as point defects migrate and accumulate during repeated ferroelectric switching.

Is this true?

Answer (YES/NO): NO